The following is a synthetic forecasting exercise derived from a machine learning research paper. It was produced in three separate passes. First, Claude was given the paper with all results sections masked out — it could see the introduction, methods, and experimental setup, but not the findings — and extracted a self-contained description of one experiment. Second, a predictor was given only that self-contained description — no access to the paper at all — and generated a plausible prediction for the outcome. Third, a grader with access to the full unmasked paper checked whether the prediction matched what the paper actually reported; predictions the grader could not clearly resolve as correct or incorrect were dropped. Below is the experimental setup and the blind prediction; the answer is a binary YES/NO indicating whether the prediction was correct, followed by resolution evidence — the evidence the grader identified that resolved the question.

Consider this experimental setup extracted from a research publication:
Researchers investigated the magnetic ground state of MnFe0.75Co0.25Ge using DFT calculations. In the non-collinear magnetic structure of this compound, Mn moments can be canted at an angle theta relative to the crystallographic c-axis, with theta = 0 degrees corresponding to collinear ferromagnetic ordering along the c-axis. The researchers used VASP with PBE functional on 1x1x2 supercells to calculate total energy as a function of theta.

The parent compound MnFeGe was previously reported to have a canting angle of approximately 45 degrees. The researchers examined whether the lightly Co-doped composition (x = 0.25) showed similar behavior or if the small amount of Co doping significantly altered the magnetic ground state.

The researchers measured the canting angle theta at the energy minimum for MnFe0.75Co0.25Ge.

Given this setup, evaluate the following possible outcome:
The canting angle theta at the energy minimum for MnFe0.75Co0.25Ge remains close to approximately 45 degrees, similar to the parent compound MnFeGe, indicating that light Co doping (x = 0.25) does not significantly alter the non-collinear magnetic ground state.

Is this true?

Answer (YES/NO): YES